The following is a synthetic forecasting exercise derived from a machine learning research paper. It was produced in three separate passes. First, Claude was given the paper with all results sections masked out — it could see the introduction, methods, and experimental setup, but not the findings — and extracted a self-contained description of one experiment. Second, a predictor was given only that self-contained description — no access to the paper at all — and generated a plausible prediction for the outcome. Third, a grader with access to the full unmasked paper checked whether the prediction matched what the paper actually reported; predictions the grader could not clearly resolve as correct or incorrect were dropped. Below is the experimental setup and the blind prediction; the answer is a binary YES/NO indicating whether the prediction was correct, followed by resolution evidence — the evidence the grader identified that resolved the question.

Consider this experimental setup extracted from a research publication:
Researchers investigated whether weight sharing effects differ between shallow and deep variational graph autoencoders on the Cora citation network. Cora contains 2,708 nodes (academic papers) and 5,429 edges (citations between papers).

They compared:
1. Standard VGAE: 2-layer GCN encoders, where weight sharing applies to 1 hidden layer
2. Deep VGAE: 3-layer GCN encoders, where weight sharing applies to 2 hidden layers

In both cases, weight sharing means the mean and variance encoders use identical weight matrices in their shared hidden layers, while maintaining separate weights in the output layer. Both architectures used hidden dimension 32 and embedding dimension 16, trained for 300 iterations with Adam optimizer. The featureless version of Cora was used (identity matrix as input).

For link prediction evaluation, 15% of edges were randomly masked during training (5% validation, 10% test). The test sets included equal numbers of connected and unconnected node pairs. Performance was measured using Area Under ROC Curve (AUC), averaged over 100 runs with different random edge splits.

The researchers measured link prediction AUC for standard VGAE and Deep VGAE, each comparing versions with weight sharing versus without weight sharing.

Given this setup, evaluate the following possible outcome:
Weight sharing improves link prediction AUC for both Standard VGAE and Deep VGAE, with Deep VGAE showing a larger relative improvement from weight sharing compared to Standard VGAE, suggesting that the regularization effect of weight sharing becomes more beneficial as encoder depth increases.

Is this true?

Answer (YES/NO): NO